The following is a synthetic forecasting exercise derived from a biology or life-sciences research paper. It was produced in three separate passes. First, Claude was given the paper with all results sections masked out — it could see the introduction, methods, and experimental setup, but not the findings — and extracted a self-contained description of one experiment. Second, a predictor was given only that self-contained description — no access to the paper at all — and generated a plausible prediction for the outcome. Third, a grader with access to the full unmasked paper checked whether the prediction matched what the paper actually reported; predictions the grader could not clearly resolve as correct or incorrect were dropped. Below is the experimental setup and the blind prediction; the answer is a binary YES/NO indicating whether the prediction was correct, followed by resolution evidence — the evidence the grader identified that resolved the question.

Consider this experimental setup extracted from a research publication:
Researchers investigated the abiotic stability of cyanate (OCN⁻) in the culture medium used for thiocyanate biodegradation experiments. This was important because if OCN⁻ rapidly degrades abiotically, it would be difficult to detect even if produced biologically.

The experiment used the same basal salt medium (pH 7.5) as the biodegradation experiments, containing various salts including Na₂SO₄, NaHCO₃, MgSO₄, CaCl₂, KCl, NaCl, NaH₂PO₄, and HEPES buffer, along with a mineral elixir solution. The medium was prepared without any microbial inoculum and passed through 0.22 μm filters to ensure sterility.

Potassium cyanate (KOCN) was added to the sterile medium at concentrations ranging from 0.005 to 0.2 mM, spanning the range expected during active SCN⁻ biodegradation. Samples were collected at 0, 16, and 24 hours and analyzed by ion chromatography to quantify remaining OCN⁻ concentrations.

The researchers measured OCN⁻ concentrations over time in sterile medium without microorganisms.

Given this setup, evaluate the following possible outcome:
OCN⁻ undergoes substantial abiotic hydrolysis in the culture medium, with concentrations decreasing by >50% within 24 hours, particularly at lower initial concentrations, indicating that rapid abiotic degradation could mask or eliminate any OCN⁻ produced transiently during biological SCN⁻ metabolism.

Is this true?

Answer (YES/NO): NO